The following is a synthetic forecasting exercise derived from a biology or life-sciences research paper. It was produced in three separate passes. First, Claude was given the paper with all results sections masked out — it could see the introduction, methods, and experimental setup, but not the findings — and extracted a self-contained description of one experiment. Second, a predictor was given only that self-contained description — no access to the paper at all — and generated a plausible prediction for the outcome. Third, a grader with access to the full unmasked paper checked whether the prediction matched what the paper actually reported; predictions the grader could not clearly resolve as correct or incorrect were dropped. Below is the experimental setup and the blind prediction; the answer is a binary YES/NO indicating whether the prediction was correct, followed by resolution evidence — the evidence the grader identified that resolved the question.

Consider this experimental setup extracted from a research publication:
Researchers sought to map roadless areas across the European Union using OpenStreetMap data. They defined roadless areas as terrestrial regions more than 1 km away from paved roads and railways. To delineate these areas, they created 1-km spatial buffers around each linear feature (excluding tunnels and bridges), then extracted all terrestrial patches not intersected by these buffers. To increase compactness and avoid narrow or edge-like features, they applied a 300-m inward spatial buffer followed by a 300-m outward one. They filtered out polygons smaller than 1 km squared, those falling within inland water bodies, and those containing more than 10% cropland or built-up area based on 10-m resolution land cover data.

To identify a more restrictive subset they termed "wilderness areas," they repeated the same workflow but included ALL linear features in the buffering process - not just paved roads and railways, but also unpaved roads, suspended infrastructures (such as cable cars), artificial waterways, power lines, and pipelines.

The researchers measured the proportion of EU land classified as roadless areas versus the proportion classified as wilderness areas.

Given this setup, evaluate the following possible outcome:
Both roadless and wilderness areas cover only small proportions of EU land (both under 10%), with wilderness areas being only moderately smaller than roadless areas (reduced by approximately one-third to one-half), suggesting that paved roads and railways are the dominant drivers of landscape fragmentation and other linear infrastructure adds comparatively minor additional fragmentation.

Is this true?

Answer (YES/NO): NO